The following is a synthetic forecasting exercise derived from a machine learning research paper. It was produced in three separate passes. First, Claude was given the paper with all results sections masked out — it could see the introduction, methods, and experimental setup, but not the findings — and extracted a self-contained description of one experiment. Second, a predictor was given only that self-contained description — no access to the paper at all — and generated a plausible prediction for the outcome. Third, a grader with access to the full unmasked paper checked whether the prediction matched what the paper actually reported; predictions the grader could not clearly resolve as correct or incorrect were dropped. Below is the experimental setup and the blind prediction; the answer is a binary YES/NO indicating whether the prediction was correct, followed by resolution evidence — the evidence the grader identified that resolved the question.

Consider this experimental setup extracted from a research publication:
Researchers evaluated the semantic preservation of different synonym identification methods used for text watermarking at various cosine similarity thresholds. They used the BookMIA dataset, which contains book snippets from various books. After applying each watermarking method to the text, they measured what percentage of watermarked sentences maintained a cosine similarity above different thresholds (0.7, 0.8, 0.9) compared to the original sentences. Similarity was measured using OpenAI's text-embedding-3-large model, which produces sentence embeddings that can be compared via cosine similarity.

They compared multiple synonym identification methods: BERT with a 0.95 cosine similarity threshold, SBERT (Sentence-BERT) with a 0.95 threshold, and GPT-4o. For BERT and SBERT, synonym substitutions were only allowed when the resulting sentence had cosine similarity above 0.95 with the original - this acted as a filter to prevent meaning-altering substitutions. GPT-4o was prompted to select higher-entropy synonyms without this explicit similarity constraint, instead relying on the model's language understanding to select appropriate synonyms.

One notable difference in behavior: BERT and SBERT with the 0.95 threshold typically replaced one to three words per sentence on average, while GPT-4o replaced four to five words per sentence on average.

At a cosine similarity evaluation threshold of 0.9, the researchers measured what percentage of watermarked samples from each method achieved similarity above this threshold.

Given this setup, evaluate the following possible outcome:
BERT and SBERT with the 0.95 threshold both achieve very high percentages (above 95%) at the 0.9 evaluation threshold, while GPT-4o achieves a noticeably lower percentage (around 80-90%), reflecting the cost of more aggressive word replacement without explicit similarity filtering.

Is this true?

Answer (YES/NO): NO